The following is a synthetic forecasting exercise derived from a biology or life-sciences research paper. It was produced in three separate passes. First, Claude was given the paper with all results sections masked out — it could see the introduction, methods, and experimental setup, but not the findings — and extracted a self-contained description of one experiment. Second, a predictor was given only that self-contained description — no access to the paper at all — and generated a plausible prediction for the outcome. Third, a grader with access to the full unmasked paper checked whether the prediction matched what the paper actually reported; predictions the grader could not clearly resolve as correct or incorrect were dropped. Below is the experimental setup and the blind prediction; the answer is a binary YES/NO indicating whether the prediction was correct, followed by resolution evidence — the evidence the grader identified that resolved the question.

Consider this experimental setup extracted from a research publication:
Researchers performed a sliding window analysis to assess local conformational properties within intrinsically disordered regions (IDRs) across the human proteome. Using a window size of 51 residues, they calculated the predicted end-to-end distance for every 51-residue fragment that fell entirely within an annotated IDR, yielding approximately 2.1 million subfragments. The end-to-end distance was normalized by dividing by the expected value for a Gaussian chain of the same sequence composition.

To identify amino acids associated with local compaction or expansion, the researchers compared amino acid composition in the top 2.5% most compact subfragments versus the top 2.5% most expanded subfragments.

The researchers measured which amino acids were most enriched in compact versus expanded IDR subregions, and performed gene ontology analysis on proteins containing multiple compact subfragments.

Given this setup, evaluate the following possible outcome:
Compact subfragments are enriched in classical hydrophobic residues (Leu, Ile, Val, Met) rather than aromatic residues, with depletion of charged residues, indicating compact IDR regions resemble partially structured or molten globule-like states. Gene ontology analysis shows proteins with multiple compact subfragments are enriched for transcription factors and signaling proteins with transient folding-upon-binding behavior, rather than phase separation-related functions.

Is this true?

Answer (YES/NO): NO